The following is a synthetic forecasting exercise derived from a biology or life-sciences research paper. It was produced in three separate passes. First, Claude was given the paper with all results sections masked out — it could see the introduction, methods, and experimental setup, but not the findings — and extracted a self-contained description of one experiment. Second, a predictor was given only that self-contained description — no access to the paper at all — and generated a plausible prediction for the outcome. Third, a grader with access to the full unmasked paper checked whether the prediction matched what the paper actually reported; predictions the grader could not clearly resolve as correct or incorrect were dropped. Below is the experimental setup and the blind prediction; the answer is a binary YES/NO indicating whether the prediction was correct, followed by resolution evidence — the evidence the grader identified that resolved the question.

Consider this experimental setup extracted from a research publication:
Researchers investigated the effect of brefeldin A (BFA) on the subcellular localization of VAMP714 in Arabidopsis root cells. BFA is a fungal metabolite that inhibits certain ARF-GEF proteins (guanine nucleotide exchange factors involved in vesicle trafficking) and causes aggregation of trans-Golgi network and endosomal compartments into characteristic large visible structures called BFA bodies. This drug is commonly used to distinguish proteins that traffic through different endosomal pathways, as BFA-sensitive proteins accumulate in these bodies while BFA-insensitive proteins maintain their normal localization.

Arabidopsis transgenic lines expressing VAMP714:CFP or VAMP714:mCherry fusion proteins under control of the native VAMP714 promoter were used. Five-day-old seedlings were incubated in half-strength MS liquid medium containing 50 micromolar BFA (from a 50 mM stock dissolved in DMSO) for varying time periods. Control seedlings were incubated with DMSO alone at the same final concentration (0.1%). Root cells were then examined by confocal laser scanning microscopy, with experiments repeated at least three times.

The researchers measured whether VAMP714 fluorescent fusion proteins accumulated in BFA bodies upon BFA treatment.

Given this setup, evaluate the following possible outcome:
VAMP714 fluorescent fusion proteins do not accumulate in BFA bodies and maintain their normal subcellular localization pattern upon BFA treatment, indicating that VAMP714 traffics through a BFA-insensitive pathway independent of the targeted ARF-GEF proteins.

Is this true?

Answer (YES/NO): NO